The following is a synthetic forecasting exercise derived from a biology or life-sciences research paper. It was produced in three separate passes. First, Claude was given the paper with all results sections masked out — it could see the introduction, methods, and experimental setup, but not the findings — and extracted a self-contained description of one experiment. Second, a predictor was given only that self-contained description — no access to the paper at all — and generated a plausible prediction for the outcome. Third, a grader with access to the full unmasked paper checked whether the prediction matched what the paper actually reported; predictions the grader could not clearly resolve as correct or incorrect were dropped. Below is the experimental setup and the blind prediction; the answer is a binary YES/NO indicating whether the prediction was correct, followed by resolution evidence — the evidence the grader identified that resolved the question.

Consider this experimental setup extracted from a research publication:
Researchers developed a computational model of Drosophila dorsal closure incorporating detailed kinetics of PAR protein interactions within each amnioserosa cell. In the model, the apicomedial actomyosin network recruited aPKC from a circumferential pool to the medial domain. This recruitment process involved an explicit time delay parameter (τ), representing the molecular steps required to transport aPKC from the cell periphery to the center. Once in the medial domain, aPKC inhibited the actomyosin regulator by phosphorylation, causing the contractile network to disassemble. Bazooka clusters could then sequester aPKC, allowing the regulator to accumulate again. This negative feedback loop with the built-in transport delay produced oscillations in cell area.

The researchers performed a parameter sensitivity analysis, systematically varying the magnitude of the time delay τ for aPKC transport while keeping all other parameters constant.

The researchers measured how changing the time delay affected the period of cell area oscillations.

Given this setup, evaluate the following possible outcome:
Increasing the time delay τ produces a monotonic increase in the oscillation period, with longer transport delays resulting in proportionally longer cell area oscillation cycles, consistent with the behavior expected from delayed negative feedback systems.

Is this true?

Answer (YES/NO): YES